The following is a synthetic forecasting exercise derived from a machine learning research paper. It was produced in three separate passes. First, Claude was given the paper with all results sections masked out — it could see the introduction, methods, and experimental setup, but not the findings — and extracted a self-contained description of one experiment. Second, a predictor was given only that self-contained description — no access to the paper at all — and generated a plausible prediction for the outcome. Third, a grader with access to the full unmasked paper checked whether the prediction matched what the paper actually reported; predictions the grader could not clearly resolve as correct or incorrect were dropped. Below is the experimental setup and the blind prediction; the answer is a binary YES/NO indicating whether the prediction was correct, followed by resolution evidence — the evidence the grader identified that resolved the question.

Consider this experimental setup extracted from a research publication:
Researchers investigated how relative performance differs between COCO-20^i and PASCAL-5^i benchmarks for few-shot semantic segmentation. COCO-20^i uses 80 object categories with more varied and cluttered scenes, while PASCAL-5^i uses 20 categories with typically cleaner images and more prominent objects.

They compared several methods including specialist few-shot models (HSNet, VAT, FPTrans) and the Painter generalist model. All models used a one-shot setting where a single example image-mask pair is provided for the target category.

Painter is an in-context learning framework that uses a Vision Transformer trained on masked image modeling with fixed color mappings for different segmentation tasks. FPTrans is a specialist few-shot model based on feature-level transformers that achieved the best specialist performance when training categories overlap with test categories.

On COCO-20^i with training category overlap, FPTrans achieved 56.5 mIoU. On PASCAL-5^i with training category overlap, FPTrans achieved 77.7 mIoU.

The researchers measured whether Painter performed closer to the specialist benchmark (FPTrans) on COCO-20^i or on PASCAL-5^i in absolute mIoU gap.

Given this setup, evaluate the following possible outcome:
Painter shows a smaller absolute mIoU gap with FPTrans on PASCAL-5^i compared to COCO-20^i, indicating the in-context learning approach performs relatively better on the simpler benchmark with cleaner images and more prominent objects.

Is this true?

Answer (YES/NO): YES